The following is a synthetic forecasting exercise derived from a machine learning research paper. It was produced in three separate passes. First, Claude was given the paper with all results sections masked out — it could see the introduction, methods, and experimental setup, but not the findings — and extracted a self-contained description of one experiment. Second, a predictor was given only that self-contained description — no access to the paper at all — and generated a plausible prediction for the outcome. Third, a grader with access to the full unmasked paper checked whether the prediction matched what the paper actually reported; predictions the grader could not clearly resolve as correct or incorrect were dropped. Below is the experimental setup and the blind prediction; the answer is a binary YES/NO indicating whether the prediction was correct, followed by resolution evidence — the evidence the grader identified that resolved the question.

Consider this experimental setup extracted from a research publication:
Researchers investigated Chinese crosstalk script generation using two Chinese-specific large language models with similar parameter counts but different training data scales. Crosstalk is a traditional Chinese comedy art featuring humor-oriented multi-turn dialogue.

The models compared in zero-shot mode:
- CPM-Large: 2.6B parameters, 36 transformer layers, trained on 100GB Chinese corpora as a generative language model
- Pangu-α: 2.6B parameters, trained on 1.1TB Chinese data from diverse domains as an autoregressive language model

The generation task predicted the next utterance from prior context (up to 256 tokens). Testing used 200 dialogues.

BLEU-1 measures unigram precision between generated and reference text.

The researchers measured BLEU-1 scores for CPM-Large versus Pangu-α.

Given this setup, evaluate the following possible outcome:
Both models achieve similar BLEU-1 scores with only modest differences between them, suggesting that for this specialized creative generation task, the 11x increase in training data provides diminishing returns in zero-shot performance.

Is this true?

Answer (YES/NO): NO